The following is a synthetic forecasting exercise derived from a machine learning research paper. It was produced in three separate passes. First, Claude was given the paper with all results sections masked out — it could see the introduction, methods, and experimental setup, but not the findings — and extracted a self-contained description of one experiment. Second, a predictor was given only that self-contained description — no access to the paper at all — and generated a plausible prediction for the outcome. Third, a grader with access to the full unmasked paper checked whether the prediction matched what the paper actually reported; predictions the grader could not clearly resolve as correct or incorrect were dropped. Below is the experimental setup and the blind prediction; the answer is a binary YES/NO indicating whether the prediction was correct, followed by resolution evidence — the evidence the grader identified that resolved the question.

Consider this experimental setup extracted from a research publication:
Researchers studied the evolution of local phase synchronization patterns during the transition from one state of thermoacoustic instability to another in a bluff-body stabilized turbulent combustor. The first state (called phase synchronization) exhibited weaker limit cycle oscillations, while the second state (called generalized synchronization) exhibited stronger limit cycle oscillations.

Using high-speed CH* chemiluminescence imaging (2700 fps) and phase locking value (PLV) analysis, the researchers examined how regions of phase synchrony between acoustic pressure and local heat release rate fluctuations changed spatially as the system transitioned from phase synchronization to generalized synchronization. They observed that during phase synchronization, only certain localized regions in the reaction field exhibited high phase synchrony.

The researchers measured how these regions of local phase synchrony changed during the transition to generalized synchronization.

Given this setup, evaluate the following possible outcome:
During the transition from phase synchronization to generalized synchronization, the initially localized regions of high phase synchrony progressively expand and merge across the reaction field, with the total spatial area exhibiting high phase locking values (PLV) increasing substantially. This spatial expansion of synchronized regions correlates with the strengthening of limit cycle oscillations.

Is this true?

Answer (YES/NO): YES